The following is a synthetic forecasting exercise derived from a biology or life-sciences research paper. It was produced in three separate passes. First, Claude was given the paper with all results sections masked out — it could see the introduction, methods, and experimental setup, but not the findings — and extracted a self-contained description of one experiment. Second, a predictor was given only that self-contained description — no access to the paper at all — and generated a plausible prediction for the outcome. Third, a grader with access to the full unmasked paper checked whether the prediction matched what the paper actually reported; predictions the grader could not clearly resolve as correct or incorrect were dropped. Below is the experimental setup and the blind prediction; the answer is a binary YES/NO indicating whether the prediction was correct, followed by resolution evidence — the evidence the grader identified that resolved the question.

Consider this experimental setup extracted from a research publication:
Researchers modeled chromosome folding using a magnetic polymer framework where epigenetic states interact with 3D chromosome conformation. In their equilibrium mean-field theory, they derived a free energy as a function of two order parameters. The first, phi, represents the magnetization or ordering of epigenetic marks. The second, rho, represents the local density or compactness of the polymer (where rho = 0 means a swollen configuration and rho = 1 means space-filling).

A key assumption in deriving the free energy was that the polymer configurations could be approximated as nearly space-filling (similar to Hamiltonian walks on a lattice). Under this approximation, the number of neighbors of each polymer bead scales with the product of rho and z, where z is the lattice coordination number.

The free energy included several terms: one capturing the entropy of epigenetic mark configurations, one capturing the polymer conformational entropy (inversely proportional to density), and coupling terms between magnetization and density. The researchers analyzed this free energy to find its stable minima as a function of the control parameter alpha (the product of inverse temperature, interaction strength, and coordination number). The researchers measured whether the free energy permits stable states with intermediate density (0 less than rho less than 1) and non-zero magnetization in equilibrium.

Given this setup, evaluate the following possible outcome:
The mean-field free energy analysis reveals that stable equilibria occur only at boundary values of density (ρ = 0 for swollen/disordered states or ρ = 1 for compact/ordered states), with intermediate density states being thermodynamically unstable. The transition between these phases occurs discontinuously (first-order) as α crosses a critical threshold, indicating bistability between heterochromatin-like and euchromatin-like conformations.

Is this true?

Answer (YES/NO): YES